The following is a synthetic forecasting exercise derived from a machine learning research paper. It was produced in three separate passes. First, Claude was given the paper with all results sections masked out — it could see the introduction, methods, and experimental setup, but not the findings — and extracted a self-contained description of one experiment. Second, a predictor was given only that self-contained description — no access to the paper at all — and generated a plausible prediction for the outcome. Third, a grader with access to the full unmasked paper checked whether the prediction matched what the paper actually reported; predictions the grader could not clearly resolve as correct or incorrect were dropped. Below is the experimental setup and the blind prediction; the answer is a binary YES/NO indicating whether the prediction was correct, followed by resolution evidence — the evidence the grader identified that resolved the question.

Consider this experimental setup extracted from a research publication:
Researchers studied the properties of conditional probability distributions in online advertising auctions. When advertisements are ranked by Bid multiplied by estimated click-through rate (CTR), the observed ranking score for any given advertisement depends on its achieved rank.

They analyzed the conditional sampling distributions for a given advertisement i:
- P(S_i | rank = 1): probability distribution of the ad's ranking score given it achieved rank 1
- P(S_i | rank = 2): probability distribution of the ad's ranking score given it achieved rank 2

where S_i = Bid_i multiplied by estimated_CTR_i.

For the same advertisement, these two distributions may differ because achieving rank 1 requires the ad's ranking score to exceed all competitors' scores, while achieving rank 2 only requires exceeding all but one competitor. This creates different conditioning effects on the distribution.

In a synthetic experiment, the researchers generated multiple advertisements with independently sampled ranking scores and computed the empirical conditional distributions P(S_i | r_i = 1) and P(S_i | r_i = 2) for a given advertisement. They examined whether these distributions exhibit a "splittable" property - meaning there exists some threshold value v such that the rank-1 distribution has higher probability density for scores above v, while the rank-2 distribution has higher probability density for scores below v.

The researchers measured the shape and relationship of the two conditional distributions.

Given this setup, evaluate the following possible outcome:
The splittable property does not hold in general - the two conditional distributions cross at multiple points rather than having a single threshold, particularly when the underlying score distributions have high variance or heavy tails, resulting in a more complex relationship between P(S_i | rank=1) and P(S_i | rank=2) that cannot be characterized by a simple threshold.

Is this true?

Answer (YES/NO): NO